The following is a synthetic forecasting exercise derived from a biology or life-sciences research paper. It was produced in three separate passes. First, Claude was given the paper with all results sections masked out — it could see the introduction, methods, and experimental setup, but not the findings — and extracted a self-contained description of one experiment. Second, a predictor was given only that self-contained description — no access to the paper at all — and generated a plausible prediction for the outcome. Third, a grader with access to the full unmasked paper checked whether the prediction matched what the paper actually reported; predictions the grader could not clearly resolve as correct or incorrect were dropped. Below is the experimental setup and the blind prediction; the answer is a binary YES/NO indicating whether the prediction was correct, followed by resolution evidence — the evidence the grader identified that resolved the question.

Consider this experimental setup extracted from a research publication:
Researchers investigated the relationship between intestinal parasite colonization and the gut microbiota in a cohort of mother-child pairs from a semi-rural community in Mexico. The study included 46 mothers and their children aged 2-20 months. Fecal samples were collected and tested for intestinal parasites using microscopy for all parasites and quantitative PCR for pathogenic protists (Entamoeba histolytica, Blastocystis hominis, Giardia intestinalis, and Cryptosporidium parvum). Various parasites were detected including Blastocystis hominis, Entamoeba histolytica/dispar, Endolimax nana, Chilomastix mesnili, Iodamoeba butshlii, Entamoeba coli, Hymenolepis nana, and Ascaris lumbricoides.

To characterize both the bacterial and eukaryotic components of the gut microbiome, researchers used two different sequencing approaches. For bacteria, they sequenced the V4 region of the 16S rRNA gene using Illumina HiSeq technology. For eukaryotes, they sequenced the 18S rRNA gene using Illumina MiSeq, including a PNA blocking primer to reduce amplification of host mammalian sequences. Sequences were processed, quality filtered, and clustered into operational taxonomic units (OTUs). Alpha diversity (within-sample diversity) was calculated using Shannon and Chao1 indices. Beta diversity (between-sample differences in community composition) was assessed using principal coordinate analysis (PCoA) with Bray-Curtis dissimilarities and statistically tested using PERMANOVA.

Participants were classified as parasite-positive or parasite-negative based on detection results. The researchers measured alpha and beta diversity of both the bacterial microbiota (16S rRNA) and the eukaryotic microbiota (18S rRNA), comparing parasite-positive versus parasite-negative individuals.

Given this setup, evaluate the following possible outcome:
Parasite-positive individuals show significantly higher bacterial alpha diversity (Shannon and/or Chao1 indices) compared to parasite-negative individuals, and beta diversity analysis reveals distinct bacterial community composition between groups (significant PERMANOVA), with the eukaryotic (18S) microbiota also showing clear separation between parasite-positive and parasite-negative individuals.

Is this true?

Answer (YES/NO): NO